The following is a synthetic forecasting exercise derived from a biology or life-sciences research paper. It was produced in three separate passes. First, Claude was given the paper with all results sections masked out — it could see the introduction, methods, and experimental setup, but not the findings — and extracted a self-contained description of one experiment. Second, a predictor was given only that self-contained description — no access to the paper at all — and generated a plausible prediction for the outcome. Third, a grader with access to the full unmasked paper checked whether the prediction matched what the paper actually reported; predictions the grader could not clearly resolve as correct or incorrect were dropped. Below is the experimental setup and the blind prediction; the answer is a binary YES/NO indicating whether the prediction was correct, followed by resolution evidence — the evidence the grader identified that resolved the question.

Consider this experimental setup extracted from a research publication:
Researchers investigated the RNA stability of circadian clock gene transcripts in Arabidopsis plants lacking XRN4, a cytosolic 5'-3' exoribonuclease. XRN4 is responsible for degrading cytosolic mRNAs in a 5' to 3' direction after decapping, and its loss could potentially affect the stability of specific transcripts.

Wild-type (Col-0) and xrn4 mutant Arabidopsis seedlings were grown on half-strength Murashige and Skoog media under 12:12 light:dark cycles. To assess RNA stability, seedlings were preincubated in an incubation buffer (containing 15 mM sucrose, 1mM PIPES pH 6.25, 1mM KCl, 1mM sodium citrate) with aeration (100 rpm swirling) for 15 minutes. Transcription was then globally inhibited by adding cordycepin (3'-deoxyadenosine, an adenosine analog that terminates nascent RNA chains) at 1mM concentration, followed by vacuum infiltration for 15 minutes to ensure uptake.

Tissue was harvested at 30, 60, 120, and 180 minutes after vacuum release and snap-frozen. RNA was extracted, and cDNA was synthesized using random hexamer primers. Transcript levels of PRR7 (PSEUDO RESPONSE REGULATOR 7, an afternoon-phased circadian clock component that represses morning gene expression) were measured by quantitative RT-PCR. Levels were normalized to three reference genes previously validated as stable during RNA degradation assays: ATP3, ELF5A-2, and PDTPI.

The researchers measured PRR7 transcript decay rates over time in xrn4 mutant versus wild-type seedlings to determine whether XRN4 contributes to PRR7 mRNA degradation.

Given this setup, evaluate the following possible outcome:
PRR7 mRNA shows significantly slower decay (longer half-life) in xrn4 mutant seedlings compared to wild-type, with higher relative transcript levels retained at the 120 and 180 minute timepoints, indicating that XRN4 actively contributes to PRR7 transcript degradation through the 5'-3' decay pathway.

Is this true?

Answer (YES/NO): NO